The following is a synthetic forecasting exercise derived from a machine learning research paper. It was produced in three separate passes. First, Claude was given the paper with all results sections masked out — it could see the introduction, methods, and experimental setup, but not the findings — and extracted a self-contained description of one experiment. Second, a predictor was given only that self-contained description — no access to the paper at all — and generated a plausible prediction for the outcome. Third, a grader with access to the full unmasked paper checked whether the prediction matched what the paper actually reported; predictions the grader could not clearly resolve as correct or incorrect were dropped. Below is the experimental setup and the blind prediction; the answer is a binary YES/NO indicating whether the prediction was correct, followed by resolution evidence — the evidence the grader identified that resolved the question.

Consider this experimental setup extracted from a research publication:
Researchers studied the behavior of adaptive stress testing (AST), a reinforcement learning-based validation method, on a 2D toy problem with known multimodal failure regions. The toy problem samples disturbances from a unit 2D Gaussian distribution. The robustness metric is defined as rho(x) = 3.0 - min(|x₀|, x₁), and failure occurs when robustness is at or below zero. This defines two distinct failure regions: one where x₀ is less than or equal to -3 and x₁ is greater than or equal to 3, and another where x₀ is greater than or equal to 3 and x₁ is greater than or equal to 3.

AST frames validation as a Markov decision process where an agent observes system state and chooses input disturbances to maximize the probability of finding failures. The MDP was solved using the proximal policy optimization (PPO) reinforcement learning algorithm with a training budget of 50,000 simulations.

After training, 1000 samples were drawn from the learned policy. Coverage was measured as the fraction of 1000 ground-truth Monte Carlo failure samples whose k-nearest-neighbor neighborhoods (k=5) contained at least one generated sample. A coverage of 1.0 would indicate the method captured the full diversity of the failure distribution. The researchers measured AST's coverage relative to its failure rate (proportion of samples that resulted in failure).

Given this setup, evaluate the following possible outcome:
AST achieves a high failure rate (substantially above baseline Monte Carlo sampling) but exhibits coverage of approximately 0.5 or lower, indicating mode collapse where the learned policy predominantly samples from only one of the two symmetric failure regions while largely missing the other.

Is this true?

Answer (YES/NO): YES